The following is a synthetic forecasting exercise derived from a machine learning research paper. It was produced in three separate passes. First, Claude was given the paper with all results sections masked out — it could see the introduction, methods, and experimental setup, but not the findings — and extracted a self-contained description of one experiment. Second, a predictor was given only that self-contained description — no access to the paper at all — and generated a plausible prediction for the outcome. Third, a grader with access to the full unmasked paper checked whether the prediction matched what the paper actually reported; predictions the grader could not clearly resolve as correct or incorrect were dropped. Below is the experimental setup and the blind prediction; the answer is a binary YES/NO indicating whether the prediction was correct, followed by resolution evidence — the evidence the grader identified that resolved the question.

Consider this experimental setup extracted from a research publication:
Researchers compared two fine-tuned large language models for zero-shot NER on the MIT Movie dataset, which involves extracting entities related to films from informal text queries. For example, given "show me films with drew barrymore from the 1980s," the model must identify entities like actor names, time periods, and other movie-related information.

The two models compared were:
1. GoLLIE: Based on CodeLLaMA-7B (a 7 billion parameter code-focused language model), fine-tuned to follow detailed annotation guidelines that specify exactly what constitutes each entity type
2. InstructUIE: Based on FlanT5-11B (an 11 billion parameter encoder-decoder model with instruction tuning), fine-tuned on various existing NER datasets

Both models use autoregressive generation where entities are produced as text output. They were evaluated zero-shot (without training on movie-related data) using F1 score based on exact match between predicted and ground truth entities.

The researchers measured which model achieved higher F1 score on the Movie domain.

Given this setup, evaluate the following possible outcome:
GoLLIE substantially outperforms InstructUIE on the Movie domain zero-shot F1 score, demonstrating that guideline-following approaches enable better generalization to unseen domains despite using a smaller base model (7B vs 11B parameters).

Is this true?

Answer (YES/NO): NO